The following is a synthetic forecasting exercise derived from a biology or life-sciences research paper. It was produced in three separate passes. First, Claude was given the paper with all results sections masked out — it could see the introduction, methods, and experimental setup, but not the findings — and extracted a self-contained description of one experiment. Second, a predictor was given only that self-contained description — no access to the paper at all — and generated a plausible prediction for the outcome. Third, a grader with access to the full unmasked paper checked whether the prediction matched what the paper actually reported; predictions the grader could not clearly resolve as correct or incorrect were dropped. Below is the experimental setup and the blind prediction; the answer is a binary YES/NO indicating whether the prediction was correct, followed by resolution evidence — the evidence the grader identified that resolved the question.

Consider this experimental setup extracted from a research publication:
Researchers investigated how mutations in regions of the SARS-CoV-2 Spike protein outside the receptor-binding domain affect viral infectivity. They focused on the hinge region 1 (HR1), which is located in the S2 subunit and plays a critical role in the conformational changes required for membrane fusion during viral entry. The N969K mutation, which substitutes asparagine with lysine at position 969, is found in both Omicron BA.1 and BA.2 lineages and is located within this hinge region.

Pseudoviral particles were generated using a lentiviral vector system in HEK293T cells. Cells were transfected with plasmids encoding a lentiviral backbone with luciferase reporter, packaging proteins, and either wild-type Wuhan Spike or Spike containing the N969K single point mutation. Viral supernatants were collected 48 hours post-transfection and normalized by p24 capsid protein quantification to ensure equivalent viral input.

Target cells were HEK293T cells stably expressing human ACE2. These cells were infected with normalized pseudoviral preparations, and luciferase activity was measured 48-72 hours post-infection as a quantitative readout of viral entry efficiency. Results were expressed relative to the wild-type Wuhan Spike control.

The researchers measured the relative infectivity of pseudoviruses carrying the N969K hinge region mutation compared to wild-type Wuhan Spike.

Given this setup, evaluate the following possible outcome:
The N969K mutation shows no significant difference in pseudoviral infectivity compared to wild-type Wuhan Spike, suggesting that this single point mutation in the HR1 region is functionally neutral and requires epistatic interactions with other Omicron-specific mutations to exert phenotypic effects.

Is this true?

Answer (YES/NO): NO